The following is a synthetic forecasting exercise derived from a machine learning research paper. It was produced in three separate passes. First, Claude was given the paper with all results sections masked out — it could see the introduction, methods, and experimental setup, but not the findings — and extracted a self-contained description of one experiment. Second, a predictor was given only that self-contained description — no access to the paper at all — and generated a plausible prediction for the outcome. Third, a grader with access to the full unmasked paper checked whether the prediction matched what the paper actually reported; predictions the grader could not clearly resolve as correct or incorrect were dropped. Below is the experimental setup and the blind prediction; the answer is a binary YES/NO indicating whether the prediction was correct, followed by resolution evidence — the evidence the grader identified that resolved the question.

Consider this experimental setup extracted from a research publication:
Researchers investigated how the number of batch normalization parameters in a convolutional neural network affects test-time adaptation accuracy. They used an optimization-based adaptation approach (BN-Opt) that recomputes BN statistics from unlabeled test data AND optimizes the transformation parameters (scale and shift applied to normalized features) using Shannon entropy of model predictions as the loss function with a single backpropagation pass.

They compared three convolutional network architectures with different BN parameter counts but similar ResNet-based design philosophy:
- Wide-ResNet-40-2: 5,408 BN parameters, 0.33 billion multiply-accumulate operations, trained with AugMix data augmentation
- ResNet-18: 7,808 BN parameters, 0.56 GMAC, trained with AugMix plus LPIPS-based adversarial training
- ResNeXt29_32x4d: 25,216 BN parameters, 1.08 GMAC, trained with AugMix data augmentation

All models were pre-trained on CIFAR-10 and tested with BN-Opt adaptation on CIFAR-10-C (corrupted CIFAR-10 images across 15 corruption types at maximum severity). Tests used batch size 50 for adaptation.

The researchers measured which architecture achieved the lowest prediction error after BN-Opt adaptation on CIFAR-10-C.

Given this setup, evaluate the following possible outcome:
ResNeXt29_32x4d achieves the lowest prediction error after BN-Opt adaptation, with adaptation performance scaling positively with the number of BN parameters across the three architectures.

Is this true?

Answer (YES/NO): YES